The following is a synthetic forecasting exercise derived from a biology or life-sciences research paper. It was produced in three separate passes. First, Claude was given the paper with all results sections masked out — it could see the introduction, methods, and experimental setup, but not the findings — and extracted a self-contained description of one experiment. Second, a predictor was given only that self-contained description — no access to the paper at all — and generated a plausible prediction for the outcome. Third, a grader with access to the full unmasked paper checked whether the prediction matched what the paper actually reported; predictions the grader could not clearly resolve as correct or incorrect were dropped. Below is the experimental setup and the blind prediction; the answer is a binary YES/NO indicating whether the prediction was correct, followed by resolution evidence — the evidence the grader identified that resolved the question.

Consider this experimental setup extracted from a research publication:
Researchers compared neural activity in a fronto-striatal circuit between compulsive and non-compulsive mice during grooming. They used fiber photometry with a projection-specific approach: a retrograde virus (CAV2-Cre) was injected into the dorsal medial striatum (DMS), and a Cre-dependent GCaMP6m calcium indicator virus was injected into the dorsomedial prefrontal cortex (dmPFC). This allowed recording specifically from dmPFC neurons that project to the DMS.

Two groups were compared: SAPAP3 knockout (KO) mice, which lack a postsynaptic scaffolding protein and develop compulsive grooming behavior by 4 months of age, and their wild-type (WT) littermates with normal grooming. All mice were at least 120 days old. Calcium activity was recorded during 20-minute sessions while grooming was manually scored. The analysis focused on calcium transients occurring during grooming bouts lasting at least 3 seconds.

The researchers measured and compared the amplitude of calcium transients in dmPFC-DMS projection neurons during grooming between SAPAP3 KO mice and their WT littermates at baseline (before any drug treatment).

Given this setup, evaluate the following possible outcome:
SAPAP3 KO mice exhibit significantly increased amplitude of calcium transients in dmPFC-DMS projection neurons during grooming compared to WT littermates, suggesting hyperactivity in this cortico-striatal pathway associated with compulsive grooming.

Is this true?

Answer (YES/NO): NO